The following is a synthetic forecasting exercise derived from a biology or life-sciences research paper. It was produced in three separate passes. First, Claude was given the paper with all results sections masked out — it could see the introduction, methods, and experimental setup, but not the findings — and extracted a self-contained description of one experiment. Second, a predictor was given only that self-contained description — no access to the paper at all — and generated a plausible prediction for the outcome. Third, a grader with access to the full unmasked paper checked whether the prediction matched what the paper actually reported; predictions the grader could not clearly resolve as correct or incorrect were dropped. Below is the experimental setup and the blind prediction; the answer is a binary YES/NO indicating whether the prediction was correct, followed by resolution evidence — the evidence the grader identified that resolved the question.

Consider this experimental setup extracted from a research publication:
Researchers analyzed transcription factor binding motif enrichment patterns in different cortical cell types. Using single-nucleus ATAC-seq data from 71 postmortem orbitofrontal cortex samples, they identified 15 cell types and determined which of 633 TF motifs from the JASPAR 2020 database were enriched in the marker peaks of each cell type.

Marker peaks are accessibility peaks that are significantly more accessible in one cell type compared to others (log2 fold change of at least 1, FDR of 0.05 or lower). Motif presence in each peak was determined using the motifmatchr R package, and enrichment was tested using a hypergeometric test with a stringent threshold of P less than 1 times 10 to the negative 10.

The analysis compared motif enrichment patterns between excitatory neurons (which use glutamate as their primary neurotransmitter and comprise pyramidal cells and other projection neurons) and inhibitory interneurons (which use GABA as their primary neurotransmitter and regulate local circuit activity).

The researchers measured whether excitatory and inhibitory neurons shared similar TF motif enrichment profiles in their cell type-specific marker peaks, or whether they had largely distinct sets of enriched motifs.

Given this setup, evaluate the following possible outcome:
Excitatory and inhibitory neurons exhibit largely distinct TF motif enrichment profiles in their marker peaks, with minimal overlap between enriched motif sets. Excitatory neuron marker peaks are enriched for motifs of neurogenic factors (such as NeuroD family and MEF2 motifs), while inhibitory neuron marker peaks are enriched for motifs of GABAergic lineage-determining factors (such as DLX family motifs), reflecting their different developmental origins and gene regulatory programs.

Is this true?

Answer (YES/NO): NO